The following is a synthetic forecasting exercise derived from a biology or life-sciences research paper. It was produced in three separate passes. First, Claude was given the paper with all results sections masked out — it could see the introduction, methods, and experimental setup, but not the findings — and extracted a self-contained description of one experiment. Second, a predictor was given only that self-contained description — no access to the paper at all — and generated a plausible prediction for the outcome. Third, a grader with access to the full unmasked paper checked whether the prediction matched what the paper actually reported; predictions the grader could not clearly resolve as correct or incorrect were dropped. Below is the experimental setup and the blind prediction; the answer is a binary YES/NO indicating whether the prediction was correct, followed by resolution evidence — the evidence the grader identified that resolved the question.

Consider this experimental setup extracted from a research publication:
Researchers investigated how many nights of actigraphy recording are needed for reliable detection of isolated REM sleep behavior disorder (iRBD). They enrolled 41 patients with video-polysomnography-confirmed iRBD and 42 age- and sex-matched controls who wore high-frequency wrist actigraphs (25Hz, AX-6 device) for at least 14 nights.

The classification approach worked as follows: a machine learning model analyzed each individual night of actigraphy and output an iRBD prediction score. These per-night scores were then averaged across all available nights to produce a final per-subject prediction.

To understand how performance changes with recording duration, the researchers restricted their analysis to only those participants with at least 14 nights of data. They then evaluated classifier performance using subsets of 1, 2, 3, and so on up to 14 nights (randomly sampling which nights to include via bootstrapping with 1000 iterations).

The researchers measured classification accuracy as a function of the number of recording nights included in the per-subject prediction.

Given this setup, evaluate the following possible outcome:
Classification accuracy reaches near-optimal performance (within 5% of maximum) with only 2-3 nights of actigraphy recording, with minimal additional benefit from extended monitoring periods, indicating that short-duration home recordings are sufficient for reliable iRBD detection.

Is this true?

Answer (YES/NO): NO